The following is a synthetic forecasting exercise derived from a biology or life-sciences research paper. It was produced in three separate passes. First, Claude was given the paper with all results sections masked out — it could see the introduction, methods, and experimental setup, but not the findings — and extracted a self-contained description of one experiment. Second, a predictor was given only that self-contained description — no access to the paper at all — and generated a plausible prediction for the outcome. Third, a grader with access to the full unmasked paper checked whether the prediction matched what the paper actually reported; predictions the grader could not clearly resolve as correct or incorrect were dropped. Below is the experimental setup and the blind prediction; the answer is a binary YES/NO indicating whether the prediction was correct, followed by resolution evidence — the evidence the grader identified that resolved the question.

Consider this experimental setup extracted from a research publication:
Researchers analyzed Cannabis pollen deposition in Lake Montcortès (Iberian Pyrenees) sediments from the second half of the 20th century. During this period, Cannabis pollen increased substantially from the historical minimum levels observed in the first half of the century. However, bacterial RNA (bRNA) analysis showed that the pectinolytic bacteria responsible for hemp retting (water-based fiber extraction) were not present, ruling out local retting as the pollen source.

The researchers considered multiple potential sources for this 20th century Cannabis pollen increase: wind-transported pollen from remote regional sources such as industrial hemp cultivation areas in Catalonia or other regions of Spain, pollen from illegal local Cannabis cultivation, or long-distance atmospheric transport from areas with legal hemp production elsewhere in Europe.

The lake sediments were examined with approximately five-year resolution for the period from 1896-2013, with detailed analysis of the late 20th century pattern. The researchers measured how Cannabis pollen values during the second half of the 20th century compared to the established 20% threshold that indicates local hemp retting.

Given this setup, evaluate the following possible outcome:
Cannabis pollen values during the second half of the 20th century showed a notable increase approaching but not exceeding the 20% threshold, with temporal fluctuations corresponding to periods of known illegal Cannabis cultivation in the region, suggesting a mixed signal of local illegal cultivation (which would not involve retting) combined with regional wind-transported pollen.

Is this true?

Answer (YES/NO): NO